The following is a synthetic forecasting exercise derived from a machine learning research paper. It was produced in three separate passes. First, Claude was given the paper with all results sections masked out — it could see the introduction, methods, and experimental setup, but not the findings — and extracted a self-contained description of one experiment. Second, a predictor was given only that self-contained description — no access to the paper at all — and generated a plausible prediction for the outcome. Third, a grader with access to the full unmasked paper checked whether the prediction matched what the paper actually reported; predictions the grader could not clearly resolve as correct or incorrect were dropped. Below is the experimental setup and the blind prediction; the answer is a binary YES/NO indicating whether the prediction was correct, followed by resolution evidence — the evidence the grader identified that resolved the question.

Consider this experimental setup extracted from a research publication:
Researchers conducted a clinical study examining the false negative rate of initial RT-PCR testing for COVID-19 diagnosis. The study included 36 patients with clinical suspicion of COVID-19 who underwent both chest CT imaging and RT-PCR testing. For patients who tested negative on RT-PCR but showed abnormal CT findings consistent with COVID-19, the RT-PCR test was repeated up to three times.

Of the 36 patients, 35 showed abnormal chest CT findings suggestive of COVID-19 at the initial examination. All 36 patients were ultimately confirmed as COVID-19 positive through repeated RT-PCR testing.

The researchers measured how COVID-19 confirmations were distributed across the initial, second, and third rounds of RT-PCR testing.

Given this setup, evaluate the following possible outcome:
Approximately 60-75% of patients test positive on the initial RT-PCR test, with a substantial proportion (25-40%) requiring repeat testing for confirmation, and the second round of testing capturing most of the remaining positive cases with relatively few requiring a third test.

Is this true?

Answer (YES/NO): NO